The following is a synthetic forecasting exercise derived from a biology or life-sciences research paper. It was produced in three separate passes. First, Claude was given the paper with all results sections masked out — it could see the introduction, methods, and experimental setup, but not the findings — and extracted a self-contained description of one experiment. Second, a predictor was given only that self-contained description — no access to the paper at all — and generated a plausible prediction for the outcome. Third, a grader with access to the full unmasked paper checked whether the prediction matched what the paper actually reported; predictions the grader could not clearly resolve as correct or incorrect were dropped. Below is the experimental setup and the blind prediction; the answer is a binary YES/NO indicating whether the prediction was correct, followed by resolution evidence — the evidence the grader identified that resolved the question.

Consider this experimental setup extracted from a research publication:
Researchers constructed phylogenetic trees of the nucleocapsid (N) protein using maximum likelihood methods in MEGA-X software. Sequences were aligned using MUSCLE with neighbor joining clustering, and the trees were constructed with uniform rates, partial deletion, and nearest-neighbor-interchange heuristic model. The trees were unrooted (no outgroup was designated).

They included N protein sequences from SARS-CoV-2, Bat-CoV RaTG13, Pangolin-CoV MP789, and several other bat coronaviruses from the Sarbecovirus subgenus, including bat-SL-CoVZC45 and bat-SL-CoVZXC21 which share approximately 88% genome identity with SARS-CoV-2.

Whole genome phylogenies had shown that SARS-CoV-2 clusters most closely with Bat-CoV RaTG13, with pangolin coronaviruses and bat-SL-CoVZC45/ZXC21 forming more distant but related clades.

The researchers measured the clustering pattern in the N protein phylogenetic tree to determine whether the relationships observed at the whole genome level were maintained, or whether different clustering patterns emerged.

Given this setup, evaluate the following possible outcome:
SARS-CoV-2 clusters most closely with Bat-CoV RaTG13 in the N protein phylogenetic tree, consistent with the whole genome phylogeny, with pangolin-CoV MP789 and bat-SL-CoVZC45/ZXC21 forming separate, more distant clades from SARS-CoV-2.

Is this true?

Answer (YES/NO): YES